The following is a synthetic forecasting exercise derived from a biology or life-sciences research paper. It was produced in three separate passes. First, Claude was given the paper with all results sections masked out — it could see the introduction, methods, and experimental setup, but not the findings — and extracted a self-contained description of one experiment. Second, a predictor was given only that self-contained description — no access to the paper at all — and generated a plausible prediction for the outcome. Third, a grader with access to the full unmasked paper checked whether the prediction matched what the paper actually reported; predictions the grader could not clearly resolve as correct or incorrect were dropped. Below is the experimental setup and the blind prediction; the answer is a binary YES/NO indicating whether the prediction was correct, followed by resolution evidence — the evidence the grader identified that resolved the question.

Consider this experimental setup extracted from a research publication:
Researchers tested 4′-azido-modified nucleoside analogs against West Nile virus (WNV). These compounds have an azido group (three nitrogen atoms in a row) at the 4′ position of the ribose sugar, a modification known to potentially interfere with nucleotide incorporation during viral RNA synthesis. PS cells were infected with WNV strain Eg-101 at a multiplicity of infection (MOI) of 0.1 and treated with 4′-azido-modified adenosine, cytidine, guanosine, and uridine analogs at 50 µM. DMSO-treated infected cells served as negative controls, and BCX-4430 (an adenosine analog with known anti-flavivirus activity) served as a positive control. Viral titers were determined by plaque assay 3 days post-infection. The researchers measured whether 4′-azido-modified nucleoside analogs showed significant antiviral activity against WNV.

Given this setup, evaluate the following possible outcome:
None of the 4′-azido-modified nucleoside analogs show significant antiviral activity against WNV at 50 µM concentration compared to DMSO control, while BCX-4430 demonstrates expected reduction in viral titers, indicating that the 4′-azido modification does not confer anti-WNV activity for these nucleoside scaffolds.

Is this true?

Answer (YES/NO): NO